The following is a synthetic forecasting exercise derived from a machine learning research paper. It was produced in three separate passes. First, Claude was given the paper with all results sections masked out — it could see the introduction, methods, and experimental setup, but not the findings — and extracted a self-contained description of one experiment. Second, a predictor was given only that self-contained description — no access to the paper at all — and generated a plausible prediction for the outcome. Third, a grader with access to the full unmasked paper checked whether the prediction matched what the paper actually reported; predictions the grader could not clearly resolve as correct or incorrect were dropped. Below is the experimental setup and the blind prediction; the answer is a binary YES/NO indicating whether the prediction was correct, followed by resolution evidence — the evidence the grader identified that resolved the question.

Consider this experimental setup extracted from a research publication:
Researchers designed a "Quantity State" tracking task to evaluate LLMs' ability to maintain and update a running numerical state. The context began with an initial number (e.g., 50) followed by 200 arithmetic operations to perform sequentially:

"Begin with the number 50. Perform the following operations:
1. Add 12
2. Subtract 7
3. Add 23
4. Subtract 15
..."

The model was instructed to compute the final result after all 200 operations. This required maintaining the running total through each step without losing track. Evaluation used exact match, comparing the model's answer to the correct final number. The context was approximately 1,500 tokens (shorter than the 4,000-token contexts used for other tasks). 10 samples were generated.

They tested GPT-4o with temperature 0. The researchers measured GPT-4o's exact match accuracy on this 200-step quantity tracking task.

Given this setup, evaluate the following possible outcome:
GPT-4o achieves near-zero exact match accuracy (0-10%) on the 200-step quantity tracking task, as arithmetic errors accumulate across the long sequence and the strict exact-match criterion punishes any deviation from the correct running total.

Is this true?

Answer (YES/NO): NO